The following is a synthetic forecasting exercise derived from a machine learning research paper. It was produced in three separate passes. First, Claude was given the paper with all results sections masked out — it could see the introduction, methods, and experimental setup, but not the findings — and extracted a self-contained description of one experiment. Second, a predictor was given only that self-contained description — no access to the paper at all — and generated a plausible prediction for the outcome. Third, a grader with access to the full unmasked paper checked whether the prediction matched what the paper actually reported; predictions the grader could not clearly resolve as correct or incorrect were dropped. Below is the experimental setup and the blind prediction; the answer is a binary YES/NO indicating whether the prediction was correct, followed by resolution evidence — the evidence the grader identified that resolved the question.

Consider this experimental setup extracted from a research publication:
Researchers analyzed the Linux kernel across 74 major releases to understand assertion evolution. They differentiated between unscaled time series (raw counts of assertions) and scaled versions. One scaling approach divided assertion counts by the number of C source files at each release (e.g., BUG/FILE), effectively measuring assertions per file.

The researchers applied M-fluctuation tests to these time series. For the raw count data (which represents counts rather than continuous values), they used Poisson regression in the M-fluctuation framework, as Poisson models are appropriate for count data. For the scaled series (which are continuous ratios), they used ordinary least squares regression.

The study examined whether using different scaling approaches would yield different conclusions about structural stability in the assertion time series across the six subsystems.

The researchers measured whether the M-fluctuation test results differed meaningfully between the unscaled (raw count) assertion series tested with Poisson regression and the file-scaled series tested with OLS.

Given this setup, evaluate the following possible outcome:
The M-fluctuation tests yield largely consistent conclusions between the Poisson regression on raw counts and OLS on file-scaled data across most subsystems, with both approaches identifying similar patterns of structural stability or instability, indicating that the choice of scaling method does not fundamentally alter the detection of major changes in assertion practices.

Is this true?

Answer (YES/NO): YES